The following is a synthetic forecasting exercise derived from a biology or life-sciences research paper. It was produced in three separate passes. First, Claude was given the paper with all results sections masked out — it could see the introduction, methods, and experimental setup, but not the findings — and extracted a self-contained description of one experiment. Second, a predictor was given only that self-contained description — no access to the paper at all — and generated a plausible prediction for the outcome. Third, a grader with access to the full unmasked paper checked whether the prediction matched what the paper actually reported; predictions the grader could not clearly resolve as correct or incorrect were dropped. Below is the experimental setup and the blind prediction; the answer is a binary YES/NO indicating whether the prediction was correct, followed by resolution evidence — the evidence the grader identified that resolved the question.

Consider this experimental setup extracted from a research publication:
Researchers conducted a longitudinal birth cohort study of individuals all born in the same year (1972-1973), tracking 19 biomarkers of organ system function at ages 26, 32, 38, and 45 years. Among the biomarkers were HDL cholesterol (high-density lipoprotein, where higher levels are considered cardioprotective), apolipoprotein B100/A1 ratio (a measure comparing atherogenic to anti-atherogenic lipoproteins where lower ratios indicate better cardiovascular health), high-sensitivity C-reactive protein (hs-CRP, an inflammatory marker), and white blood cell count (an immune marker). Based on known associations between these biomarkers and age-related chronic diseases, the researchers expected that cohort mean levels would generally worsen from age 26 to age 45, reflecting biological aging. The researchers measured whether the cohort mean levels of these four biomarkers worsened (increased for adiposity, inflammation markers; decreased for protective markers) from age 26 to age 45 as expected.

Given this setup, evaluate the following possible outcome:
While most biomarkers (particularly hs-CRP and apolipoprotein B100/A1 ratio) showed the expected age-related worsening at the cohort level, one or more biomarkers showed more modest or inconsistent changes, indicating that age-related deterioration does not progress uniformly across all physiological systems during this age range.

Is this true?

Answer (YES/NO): NO